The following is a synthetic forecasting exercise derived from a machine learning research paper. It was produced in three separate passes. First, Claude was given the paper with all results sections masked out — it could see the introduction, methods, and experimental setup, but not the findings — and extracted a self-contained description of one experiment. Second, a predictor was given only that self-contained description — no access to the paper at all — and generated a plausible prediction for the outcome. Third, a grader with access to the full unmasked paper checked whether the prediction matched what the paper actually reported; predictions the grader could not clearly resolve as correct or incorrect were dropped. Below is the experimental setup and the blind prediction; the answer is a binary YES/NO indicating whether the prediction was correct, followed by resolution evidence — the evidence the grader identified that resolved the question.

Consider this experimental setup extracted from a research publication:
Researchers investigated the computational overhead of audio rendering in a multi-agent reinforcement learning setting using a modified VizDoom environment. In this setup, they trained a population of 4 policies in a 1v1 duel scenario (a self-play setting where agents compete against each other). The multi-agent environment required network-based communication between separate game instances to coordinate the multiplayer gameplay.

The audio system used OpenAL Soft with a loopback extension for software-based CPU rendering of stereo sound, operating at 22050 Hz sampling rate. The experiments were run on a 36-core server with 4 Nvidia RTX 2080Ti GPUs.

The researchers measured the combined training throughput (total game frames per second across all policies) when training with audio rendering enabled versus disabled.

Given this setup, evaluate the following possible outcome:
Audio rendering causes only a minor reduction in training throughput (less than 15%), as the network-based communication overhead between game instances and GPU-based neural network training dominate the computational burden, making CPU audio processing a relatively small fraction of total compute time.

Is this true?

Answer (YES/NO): NO